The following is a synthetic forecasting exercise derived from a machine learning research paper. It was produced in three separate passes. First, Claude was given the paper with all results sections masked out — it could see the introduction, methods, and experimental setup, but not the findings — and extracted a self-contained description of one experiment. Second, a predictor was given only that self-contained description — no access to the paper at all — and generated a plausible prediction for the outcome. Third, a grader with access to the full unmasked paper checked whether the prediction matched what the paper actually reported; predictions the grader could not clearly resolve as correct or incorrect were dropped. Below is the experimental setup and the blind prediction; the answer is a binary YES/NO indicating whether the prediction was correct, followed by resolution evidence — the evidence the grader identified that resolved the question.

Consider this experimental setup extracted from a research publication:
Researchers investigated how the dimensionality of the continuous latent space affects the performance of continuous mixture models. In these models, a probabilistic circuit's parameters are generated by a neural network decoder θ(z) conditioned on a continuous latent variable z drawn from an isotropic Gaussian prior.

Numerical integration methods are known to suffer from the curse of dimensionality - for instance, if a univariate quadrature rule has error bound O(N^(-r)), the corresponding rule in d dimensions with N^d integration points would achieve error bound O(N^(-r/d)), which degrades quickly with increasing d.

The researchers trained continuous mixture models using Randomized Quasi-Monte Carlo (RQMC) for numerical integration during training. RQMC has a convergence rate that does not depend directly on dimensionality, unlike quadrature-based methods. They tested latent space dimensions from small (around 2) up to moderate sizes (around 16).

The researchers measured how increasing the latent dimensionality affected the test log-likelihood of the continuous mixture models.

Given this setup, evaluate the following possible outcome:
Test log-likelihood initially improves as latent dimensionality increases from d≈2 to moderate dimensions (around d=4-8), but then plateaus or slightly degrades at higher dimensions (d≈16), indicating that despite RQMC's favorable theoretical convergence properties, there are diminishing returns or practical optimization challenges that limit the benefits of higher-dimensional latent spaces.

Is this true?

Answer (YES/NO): NO